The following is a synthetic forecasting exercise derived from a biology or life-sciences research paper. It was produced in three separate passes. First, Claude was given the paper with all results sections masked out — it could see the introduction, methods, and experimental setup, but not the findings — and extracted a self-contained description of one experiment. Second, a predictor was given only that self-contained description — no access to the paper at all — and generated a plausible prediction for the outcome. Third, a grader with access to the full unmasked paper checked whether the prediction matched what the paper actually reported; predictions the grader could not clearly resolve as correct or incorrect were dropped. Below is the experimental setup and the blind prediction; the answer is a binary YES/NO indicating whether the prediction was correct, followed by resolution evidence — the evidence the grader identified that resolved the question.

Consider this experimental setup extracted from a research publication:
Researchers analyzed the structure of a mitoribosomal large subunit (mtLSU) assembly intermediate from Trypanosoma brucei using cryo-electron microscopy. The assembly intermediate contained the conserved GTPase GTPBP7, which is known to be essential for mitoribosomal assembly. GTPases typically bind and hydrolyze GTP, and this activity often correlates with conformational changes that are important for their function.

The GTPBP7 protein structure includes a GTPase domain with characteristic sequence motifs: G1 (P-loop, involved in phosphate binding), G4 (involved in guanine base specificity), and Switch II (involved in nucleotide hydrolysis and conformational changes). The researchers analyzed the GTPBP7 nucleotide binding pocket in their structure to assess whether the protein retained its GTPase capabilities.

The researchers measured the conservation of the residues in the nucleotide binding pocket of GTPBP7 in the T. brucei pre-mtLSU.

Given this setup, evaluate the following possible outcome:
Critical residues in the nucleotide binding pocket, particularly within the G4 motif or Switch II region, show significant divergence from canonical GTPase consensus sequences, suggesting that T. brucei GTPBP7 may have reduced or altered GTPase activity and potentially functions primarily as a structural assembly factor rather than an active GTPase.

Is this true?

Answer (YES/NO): NO